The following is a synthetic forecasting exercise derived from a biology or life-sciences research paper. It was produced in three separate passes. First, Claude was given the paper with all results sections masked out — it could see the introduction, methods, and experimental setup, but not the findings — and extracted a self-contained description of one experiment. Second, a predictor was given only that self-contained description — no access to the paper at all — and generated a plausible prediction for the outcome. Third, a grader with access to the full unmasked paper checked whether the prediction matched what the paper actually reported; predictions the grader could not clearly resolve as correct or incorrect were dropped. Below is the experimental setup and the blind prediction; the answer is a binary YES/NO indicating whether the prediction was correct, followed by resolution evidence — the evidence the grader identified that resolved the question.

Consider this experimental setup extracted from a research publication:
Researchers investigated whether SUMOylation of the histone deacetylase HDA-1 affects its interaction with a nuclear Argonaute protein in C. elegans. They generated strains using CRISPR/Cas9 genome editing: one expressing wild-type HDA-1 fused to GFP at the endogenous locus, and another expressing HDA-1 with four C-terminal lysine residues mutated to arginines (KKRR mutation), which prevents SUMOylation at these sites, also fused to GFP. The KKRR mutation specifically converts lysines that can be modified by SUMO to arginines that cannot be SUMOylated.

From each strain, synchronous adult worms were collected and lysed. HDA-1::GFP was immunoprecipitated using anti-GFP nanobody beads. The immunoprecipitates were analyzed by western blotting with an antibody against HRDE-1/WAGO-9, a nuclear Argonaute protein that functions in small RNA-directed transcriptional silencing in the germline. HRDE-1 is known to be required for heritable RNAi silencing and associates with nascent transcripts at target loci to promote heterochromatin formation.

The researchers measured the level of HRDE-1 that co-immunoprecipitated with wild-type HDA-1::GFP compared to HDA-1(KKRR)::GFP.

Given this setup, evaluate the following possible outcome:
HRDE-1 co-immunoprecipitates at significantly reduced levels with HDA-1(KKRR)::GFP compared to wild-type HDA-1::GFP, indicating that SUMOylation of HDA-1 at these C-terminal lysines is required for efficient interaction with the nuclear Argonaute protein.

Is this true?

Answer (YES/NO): YES